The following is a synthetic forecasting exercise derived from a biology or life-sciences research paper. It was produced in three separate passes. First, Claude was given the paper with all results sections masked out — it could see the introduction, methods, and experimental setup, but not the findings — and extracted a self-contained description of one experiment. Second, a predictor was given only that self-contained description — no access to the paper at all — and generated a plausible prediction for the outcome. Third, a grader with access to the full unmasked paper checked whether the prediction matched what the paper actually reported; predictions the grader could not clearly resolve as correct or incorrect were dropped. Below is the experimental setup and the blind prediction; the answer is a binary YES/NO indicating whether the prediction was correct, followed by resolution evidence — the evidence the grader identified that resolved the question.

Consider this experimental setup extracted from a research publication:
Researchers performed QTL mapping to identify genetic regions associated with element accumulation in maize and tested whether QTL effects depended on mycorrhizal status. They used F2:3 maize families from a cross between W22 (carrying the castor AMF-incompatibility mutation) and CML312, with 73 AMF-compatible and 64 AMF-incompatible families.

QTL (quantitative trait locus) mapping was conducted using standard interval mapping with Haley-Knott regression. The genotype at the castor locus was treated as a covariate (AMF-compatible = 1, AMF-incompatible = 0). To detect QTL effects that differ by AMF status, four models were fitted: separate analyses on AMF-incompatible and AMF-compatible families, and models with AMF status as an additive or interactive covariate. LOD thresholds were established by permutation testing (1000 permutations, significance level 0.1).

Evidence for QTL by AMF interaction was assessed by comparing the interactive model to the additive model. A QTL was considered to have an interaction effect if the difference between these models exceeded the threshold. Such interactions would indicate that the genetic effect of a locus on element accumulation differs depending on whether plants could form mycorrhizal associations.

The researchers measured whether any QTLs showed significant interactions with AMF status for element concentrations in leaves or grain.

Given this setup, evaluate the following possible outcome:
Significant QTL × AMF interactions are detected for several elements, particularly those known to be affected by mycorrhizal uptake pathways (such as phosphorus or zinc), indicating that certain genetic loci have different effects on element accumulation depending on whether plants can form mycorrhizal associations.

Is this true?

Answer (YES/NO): YES